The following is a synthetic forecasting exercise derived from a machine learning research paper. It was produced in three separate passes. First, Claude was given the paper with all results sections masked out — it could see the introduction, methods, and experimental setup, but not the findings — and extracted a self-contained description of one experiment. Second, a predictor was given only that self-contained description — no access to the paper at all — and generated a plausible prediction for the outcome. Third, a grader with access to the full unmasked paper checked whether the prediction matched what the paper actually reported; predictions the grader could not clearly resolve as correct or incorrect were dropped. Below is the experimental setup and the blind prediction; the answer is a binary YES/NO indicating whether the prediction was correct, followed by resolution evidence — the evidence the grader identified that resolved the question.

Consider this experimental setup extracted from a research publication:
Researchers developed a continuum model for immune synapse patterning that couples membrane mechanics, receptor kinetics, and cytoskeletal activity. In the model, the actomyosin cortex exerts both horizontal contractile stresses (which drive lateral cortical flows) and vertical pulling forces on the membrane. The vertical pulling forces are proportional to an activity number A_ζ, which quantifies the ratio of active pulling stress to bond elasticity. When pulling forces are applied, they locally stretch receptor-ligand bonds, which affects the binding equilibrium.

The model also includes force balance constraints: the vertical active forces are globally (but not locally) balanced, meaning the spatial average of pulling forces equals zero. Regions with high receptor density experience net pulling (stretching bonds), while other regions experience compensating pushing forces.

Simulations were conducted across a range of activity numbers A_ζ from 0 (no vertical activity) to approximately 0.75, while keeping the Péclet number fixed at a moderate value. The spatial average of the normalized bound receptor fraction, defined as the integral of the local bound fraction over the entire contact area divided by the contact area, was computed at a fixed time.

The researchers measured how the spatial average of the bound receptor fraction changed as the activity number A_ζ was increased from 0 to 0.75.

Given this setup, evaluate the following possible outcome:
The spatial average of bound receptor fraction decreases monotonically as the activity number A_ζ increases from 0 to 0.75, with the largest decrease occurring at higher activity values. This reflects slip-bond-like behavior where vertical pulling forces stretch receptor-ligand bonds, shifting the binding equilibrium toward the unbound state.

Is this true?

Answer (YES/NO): NO